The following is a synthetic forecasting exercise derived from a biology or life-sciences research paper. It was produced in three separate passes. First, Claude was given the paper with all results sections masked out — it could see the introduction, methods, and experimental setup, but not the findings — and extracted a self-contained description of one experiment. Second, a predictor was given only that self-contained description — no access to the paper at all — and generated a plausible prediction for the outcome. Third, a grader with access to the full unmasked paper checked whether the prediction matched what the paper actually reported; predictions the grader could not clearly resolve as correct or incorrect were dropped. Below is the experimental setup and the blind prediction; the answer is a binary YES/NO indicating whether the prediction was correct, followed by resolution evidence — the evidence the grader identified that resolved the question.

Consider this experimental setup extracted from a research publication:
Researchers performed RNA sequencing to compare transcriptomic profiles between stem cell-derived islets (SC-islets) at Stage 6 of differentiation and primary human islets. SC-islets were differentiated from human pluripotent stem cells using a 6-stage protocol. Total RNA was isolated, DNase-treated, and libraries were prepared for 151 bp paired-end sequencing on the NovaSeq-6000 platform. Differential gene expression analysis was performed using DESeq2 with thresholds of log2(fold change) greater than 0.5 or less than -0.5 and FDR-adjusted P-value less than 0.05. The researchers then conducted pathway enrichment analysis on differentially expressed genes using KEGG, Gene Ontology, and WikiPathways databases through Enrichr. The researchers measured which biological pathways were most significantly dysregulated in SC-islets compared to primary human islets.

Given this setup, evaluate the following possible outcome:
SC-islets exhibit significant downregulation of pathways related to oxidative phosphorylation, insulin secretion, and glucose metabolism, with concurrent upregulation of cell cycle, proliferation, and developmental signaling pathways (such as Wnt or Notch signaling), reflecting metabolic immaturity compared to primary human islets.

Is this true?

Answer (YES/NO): NO